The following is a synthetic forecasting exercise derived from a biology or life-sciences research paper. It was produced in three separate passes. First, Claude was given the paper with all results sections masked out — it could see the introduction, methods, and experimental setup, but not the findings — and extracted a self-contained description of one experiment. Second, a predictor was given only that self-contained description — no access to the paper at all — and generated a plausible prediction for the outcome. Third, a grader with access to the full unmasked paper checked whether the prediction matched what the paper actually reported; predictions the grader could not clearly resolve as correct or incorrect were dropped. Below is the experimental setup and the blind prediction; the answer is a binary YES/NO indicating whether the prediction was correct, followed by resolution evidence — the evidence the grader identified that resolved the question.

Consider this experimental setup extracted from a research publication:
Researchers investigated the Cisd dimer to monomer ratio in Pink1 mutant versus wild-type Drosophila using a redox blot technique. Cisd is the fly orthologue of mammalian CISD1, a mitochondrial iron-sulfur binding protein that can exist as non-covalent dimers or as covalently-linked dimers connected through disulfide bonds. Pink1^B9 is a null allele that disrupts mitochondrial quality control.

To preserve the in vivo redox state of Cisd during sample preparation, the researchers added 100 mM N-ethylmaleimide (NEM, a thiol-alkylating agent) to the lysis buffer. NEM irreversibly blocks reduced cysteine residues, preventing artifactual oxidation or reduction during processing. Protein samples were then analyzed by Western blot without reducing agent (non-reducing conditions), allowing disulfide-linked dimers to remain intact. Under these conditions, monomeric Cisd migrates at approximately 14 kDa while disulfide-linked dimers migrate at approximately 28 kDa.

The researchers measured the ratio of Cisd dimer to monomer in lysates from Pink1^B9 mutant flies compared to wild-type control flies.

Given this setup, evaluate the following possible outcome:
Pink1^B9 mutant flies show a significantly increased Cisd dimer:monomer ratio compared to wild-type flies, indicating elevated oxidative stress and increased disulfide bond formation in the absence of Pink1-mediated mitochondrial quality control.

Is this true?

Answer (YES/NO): YES